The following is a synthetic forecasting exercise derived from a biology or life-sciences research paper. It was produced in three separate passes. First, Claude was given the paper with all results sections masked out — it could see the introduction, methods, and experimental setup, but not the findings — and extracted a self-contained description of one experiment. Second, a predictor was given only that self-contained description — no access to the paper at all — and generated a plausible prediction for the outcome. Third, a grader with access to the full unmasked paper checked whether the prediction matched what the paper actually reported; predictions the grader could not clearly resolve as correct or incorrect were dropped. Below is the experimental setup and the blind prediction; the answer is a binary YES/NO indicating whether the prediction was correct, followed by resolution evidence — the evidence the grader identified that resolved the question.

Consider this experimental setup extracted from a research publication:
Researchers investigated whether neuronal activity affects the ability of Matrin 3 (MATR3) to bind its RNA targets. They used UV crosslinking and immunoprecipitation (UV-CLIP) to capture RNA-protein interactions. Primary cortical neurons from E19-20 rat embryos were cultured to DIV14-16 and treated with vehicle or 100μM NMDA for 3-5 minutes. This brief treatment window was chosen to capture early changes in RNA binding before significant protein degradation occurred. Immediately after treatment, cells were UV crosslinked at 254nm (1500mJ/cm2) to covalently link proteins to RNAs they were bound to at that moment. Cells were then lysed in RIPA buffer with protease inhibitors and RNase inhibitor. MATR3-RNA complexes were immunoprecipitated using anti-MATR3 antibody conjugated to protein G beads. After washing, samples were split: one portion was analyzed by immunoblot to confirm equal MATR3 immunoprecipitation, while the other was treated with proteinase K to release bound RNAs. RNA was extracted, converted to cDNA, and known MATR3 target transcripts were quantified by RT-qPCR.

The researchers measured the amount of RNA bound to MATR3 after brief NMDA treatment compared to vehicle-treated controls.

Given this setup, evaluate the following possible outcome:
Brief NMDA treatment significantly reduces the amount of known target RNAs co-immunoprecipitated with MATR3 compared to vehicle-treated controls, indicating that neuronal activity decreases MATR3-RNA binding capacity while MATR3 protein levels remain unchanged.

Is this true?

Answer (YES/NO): YES